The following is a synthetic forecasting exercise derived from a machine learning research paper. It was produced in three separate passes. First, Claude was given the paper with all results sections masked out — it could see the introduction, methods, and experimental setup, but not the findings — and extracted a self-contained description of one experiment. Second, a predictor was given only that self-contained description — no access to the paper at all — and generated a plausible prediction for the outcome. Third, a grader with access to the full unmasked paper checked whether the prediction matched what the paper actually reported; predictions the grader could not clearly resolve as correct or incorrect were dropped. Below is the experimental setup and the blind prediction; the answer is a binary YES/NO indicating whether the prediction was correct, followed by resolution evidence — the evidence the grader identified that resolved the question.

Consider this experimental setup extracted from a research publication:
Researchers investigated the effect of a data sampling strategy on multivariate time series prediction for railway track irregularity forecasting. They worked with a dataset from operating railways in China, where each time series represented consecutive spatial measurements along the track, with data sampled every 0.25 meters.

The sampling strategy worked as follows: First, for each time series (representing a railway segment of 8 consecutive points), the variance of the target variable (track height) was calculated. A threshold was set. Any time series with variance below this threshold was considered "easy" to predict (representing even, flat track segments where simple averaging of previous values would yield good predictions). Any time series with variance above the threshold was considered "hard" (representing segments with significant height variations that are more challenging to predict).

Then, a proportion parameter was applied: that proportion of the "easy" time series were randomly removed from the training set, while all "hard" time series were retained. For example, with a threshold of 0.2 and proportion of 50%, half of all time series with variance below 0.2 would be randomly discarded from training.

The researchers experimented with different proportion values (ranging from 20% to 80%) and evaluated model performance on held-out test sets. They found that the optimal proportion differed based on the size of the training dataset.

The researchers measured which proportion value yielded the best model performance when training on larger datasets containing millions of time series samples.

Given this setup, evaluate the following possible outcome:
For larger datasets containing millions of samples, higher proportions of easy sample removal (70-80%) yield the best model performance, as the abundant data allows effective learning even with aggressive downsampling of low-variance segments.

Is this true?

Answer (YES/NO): YES